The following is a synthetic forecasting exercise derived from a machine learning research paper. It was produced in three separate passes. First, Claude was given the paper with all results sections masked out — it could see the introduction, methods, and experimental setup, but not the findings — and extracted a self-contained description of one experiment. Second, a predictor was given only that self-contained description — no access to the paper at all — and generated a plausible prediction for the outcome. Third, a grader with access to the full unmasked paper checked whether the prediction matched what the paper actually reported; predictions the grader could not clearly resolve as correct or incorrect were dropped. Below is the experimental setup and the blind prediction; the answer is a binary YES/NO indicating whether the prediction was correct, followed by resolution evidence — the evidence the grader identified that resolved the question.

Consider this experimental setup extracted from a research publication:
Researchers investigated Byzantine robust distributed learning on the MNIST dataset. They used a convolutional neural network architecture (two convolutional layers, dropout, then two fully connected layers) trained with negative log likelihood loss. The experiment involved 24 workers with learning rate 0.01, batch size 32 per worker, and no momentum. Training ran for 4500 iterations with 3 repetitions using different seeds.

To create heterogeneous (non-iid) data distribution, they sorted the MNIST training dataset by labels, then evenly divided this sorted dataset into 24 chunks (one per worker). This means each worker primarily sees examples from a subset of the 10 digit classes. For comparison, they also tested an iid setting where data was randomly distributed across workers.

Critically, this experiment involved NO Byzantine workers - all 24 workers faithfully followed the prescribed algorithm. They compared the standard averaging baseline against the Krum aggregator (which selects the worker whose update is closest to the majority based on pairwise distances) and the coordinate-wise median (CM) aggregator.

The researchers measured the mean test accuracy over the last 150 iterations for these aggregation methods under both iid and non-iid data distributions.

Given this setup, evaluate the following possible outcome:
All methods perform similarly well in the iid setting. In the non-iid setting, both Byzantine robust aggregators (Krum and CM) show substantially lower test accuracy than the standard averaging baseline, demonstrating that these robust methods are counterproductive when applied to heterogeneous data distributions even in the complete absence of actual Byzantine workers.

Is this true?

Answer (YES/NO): YES